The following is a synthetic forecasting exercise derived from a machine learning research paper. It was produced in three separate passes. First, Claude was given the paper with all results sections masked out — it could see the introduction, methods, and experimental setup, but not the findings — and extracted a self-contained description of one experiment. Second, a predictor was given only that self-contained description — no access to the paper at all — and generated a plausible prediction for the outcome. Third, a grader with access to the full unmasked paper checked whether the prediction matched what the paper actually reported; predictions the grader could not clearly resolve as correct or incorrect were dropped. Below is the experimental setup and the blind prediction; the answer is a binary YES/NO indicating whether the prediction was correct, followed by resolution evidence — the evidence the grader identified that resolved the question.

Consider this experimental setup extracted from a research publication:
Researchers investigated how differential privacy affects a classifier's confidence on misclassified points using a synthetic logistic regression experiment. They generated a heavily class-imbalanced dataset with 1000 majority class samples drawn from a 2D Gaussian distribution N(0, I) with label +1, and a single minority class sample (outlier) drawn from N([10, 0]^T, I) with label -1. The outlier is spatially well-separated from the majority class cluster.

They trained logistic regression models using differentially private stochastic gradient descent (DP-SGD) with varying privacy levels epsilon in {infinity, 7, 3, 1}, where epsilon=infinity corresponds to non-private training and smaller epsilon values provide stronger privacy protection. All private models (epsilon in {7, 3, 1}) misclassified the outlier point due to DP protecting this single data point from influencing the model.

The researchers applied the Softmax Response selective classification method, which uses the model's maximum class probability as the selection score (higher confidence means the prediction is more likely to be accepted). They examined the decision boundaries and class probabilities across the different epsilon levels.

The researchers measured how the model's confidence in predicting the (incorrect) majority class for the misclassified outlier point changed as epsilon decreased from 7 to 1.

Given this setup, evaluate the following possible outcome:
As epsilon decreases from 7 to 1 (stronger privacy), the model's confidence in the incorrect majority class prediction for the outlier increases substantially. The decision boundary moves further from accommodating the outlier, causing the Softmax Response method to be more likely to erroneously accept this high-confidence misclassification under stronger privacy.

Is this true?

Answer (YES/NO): YES